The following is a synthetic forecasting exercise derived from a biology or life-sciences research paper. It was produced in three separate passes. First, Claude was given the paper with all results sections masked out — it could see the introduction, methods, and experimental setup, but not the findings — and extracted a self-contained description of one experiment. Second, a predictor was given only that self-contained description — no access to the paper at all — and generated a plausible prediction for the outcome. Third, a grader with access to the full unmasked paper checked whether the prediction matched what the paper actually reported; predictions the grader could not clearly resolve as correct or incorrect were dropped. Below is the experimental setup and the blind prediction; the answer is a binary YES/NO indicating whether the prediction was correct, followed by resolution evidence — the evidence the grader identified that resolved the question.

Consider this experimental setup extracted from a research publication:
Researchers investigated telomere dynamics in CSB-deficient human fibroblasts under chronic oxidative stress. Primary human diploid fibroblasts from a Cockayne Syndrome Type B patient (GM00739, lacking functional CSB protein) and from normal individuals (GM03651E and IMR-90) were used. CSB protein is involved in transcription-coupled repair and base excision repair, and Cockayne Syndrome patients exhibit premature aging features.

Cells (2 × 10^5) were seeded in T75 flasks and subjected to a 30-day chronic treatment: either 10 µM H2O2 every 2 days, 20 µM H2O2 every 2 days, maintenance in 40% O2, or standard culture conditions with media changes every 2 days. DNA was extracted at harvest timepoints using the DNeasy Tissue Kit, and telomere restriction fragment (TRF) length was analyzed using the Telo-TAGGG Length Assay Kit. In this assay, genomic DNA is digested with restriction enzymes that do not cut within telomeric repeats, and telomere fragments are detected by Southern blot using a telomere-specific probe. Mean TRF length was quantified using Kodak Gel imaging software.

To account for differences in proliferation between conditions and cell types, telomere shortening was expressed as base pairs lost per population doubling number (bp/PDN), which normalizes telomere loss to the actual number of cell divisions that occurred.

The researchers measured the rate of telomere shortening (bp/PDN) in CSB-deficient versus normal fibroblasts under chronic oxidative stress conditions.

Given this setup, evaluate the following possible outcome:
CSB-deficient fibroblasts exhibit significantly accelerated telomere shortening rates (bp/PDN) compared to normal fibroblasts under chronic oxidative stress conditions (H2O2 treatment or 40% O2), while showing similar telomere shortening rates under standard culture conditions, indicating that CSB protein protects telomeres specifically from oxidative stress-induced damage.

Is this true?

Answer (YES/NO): NO